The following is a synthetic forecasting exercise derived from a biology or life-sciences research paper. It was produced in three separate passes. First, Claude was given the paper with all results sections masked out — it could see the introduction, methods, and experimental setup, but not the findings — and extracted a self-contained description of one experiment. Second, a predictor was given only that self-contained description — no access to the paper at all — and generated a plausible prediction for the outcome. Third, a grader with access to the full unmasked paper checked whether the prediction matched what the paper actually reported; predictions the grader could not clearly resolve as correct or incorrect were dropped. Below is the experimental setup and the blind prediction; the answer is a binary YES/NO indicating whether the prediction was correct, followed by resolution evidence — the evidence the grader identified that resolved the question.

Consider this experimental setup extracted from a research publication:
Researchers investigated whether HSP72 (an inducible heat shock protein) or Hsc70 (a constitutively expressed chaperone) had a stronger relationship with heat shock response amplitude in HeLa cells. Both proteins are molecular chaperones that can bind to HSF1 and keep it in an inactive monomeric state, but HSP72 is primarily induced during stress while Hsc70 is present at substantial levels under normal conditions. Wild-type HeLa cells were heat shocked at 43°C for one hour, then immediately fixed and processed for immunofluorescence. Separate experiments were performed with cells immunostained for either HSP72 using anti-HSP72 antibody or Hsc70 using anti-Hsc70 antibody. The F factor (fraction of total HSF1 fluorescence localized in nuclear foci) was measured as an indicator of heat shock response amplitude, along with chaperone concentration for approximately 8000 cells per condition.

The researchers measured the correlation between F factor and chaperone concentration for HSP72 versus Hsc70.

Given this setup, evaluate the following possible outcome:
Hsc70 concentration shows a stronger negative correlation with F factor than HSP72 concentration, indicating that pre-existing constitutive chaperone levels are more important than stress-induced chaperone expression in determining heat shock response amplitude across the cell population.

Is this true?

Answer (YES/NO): NO